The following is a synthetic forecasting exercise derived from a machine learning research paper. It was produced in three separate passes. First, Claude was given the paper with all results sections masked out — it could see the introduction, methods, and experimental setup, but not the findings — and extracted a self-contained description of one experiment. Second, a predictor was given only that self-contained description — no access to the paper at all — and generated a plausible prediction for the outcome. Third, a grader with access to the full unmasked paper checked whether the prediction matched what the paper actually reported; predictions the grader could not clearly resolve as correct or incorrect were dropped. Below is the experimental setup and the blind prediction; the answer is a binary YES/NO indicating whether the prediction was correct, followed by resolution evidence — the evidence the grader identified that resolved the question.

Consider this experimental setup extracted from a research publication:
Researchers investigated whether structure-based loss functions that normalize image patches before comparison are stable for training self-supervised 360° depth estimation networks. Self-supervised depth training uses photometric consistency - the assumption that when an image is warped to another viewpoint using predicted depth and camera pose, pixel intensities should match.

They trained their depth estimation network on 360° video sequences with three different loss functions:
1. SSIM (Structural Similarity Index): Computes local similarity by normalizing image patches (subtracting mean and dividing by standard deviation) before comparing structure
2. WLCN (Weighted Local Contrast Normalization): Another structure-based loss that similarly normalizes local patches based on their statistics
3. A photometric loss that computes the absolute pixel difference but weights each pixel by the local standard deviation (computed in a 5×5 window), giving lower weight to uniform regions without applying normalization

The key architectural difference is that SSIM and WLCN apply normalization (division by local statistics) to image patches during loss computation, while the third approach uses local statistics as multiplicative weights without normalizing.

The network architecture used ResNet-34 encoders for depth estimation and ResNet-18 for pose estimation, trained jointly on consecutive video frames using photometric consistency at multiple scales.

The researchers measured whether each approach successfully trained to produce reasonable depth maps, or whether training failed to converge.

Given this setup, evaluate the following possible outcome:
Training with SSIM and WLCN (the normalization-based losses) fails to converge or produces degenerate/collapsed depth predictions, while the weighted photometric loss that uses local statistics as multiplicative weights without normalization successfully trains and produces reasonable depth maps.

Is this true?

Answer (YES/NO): NO